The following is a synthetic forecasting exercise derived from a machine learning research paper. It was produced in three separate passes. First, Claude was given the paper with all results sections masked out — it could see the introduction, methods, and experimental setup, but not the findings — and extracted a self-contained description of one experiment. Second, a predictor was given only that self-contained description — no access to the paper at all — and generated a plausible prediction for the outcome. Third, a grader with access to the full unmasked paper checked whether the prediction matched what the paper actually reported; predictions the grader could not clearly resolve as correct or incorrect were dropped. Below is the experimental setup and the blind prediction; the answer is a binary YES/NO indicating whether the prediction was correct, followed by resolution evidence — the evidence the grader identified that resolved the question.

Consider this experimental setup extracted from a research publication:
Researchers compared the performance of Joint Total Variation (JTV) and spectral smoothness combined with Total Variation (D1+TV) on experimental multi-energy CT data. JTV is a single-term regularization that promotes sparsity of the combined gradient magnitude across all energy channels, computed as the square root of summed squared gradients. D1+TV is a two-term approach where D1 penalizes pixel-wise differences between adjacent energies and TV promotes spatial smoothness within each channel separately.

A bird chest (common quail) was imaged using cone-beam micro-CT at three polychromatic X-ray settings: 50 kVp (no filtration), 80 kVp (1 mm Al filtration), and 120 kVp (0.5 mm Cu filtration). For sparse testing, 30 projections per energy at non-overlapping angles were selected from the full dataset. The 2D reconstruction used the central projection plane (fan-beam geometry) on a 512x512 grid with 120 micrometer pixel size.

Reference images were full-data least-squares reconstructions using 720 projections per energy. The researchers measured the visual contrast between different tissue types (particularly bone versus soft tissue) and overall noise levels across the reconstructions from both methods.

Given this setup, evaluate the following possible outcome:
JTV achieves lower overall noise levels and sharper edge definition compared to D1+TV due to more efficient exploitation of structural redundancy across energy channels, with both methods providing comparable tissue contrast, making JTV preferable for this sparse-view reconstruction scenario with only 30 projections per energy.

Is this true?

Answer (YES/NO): NO